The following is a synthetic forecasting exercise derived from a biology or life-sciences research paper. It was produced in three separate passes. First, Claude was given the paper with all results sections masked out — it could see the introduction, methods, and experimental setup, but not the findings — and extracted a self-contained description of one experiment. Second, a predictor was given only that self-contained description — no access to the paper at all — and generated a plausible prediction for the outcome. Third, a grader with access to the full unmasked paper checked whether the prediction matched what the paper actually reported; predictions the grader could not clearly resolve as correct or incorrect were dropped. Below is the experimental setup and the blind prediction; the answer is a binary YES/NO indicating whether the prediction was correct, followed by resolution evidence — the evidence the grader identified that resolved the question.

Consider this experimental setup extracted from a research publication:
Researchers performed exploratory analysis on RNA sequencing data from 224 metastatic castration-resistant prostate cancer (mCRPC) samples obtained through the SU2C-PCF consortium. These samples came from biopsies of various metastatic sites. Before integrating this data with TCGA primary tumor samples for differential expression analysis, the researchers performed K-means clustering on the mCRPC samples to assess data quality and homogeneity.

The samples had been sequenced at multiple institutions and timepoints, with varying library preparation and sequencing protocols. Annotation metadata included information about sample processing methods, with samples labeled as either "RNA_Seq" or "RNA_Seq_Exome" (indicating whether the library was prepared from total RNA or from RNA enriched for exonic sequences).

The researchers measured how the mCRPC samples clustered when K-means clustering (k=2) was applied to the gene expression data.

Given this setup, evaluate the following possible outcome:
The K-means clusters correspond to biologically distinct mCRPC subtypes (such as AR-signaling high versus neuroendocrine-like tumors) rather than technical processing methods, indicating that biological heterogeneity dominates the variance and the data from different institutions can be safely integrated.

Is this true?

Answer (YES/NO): NO